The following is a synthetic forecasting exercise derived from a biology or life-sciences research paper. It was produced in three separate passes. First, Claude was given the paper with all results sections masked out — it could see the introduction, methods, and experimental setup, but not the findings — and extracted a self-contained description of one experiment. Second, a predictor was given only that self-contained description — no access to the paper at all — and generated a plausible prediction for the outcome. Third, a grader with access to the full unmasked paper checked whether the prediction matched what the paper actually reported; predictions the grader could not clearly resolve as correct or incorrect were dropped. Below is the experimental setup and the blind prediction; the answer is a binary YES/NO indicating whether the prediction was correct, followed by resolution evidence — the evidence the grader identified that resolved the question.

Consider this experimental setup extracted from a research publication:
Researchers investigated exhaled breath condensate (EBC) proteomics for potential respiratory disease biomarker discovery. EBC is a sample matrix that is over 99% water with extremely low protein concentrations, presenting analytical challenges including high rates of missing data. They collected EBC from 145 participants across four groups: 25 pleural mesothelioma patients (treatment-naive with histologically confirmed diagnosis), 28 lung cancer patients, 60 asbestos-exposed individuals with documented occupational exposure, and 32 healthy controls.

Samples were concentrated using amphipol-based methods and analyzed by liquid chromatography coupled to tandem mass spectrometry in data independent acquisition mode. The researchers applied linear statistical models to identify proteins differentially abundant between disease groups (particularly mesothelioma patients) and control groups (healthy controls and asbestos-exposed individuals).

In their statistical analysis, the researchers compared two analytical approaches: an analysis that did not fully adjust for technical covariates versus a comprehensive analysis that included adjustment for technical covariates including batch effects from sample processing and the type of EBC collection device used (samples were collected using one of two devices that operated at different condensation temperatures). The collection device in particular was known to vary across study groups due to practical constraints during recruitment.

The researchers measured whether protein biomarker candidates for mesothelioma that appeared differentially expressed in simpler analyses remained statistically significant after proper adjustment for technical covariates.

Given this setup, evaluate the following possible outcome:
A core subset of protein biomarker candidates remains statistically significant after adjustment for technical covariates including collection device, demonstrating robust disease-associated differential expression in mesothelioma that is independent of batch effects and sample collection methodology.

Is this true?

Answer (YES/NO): NO